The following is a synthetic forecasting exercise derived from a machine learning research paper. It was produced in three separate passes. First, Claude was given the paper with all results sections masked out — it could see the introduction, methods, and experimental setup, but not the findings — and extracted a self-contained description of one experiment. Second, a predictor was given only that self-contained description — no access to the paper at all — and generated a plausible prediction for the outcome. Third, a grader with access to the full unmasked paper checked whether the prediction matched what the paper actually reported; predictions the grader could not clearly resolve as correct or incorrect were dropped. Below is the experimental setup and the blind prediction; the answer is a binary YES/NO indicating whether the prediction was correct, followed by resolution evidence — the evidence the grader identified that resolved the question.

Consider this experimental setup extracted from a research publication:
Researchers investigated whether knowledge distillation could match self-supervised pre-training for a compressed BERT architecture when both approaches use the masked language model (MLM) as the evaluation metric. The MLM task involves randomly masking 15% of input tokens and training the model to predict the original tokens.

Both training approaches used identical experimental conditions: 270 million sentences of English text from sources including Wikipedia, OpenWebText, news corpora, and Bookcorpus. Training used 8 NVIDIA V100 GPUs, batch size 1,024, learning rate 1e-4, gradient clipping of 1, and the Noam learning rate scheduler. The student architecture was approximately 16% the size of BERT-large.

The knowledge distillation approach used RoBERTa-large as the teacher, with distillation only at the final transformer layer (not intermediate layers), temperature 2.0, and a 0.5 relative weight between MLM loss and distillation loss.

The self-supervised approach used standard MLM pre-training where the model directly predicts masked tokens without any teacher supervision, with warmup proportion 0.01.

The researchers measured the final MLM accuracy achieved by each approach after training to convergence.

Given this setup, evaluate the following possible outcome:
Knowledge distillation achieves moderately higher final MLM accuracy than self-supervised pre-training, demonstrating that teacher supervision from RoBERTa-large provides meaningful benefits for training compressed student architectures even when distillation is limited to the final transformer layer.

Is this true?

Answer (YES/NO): NO